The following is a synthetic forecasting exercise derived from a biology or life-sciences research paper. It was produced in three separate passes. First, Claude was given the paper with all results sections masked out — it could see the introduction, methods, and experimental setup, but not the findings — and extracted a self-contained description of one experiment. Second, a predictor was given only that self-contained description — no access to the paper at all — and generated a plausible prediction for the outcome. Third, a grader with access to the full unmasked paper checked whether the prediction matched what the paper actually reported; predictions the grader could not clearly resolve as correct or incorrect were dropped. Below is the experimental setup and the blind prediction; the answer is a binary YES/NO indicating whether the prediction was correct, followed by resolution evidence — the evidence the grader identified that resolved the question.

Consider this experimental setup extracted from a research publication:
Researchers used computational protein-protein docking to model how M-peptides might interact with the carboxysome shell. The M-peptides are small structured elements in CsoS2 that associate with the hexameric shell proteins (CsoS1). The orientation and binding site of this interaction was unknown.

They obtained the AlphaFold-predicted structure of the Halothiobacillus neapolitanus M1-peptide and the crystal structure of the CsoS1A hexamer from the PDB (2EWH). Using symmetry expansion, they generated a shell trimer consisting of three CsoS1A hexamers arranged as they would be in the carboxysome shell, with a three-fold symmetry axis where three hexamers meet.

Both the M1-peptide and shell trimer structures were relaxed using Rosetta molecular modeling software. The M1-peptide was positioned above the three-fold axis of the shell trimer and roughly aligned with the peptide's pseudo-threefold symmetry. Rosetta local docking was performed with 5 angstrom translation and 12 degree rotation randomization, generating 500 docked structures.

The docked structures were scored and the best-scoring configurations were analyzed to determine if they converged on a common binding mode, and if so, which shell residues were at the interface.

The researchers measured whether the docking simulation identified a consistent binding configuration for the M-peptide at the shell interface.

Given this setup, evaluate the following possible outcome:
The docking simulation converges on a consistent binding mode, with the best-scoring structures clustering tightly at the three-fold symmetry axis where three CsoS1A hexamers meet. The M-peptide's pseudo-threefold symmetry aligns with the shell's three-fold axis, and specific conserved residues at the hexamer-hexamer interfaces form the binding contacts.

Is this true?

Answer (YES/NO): YES